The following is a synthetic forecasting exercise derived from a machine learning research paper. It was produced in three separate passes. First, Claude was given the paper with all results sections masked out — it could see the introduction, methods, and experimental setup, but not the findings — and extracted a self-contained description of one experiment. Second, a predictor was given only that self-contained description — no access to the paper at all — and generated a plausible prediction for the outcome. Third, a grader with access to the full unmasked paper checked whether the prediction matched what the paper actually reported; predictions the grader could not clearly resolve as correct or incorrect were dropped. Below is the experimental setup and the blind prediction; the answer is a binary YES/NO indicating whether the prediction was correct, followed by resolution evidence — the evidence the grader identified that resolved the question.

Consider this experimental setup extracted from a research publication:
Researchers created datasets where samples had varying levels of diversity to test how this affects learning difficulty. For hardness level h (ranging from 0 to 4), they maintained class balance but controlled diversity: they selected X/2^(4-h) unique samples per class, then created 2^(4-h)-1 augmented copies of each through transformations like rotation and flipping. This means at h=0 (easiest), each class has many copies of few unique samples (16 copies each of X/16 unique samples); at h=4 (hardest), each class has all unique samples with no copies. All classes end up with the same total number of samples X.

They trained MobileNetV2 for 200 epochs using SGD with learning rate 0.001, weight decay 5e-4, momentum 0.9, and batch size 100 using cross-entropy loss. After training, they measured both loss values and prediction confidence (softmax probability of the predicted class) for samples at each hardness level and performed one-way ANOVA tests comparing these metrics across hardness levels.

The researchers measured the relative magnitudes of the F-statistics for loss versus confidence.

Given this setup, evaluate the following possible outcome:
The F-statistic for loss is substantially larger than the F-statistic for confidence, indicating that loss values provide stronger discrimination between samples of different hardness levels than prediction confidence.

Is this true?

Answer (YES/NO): NO